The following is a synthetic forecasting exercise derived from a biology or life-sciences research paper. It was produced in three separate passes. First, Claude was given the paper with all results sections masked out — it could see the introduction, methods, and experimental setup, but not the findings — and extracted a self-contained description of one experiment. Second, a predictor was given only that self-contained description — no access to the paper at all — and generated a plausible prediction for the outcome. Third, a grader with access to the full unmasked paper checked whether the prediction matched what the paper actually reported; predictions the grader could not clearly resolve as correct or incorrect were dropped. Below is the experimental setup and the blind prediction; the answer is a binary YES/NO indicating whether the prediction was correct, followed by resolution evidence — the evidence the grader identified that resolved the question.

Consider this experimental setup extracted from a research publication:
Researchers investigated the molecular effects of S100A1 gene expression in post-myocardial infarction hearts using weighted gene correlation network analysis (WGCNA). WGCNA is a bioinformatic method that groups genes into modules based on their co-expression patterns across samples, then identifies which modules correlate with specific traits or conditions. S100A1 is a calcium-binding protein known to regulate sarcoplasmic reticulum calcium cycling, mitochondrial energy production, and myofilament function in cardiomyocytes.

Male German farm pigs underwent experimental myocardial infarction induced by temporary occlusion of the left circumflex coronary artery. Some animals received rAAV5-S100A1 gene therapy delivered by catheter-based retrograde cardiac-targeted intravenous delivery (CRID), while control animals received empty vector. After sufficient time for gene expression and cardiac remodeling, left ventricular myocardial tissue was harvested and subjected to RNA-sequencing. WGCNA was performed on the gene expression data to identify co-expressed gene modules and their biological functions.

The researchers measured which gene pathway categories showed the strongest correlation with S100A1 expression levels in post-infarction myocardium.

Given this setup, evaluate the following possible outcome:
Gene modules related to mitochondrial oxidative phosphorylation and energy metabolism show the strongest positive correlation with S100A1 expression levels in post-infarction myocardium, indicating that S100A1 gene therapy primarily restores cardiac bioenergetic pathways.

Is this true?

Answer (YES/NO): NO